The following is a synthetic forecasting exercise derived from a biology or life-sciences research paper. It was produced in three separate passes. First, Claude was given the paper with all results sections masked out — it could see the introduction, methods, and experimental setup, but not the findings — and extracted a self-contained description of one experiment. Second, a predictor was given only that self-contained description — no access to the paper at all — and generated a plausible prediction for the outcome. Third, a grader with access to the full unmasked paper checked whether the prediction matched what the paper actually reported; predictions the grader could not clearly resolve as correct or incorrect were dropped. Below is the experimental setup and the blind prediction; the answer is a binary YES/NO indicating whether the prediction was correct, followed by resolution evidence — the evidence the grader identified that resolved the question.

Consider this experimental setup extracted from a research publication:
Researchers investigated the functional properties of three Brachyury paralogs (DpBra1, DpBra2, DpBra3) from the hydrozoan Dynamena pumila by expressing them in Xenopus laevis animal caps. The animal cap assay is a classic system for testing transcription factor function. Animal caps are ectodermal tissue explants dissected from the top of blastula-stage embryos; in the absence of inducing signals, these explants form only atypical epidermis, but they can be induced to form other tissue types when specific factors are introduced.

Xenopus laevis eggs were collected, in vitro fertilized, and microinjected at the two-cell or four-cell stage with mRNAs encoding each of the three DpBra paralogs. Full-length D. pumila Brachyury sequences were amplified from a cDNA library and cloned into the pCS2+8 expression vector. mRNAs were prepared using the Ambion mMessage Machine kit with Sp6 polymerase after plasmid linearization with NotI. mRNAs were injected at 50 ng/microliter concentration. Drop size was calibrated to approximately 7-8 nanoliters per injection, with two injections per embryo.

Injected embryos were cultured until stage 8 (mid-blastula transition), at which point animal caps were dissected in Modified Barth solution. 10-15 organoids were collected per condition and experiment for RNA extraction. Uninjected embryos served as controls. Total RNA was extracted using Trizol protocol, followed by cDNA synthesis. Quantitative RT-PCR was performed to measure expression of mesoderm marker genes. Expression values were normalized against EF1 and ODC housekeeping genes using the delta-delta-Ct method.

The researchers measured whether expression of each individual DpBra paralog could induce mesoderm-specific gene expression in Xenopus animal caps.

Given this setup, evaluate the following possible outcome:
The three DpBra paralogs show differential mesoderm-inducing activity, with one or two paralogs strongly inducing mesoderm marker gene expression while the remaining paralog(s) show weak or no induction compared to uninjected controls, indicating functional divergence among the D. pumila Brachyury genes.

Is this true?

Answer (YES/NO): YES